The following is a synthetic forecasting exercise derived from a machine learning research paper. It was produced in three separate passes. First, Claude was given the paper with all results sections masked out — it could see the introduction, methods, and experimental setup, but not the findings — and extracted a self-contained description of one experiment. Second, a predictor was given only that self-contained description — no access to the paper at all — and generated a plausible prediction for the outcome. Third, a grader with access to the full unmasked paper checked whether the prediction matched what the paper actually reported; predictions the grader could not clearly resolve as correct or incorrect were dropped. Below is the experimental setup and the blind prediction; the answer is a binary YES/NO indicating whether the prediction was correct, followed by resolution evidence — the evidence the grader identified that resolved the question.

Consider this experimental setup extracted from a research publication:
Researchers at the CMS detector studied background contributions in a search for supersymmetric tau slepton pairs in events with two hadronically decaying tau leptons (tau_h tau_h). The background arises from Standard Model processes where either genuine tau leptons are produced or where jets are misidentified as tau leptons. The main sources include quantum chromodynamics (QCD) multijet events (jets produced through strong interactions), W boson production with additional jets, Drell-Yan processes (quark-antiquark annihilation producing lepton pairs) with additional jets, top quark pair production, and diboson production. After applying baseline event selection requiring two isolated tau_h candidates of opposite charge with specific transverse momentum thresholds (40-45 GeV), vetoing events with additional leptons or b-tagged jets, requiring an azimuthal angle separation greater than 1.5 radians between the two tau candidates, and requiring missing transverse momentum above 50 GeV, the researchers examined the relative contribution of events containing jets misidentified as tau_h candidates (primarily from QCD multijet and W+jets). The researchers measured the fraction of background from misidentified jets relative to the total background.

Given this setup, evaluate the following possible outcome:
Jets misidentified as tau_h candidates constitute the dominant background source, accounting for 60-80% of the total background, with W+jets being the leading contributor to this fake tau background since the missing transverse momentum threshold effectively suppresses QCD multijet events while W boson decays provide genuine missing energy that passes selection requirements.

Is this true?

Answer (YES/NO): NO